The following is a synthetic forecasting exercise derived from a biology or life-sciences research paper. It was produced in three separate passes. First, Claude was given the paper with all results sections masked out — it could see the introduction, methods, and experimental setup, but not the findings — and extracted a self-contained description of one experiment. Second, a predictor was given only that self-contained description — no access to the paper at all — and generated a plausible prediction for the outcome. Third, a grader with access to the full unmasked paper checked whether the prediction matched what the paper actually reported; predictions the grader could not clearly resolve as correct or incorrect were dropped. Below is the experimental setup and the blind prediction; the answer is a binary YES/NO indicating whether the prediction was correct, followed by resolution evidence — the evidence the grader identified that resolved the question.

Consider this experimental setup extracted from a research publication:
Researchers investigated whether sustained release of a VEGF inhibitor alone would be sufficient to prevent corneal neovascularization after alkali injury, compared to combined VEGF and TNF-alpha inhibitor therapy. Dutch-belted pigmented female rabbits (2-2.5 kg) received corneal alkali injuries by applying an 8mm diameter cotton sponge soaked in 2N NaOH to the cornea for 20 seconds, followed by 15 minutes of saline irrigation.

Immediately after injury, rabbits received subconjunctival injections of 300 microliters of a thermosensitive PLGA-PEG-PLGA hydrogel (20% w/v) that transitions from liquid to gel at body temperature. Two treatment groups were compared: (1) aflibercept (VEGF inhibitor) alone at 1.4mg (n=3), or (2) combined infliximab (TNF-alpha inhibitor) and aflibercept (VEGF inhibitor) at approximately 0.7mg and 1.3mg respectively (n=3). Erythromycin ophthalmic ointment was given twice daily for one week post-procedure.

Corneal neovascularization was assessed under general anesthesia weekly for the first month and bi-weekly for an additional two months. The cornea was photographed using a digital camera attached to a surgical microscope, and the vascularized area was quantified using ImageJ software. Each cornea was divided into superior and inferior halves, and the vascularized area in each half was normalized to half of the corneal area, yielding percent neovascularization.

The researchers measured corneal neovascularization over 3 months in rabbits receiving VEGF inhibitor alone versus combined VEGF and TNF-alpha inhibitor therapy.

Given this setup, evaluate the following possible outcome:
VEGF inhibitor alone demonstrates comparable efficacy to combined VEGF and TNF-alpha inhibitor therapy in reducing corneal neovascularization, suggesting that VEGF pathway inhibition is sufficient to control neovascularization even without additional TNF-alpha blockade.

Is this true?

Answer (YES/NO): NO